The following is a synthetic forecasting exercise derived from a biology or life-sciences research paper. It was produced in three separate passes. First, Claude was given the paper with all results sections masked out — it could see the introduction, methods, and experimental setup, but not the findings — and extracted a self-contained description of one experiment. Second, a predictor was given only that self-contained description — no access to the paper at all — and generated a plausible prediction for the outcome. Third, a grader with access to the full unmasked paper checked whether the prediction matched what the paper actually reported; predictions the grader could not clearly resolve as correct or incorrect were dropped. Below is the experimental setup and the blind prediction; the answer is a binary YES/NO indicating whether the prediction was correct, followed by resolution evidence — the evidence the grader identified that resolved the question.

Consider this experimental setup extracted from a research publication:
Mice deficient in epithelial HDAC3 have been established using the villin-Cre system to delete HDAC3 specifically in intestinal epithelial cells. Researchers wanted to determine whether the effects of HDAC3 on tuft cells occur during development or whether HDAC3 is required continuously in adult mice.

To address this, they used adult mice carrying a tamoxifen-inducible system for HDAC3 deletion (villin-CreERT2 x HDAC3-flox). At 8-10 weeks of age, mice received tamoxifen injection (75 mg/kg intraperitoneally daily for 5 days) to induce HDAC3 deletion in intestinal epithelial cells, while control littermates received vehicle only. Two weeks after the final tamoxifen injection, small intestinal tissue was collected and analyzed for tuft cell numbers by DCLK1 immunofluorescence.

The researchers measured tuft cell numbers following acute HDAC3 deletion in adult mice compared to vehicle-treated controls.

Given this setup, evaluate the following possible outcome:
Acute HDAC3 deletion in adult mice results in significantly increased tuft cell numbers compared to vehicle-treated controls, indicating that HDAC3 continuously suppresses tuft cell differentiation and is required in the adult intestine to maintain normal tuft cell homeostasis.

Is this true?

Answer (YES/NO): NO